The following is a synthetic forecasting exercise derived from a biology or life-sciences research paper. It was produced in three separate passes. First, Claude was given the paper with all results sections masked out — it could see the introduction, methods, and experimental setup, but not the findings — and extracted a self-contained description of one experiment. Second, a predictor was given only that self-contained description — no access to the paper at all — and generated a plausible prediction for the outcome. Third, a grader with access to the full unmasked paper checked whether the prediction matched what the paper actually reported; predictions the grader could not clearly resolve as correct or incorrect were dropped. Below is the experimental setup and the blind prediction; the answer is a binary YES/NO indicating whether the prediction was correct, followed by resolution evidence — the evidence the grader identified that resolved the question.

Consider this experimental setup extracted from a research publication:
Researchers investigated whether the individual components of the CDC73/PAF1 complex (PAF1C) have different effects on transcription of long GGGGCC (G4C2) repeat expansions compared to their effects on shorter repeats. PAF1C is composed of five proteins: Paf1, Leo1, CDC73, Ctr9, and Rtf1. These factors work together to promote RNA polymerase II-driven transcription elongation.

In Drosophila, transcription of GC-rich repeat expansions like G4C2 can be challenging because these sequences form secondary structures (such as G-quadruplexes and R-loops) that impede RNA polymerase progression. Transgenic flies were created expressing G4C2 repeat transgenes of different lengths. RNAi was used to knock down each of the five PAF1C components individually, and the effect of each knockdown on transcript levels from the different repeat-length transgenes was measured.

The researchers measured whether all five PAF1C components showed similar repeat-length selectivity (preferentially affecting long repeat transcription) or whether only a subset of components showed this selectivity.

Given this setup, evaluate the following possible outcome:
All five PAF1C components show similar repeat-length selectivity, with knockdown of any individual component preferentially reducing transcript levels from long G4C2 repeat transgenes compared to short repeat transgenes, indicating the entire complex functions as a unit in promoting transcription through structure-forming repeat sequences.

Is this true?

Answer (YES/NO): NO